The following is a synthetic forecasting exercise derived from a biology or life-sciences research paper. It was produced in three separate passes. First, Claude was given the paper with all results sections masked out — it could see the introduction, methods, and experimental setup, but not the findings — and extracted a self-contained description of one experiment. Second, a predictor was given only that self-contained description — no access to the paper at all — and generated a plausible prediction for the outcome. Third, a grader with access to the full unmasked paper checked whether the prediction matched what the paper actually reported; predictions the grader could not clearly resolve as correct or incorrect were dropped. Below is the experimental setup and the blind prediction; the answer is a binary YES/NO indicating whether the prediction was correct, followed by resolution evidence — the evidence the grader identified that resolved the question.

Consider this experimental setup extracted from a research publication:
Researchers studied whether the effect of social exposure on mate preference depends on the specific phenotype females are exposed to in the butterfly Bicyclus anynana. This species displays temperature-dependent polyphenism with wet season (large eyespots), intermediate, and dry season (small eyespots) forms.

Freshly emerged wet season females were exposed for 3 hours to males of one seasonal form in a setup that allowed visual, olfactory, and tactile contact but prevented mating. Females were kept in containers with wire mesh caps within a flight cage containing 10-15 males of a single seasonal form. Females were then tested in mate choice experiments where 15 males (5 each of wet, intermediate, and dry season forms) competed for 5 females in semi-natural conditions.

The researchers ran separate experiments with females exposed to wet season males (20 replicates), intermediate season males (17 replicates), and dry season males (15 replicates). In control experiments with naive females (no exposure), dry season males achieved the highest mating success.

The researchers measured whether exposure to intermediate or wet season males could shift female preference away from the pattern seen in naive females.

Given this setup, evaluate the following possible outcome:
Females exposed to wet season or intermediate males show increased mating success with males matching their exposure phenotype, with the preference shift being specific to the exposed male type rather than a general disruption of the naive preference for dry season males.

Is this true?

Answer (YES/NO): NO